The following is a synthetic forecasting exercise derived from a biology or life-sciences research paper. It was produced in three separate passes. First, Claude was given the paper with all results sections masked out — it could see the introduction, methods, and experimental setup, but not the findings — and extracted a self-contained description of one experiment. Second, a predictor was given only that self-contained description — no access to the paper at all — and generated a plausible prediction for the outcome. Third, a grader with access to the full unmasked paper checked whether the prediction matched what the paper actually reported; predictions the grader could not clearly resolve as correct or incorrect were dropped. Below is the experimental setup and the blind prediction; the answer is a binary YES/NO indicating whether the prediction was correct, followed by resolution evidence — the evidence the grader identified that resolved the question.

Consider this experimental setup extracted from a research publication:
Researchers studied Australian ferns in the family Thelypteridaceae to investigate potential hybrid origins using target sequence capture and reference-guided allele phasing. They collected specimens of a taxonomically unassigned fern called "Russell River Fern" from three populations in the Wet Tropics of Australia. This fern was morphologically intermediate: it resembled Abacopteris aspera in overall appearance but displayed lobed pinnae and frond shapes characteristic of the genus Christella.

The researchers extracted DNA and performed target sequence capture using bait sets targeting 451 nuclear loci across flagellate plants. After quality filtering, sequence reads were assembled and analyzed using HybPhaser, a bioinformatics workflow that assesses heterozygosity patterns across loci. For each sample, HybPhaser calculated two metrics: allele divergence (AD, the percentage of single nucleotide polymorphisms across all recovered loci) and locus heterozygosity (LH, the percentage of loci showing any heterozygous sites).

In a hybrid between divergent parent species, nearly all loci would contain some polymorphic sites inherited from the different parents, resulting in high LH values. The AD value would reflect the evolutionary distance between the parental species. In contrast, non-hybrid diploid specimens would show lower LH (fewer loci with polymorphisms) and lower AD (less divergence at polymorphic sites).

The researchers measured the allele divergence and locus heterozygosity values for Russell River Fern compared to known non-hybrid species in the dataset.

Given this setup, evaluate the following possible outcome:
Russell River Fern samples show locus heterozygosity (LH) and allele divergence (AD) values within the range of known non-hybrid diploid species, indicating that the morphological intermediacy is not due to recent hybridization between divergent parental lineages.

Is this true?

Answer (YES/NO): NO